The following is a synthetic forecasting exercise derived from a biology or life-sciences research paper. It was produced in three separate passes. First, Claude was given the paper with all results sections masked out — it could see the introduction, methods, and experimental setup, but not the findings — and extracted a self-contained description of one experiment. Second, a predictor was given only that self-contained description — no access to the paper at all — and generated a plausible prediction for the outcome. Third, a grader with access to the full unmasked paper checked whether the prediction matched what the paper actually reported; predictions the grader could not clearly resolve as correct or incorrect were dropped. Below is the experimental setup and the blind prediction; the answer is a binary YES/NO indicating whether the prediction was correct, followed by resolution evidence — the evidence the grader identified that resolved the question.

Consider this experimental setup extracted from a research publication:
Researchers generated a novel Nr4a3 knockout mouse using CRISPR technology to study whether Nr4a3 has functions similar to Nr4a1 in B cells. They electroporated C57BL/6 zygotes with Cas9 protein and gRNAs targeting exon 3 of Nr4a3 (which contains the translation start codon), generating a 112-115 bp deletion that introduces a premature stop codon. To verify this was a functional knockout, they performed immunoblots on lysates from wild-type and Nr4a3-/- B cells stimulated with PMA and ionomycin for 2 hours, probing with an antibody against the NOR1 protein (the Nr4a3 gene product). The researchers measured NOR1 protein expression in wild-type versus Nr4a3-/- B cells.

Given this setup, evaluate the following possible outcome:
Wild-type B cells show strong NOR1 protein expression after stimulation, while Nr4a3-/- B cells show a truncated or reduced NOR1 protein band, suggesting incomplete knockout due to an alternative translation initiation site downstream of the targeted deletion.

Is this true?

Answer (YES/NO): YES